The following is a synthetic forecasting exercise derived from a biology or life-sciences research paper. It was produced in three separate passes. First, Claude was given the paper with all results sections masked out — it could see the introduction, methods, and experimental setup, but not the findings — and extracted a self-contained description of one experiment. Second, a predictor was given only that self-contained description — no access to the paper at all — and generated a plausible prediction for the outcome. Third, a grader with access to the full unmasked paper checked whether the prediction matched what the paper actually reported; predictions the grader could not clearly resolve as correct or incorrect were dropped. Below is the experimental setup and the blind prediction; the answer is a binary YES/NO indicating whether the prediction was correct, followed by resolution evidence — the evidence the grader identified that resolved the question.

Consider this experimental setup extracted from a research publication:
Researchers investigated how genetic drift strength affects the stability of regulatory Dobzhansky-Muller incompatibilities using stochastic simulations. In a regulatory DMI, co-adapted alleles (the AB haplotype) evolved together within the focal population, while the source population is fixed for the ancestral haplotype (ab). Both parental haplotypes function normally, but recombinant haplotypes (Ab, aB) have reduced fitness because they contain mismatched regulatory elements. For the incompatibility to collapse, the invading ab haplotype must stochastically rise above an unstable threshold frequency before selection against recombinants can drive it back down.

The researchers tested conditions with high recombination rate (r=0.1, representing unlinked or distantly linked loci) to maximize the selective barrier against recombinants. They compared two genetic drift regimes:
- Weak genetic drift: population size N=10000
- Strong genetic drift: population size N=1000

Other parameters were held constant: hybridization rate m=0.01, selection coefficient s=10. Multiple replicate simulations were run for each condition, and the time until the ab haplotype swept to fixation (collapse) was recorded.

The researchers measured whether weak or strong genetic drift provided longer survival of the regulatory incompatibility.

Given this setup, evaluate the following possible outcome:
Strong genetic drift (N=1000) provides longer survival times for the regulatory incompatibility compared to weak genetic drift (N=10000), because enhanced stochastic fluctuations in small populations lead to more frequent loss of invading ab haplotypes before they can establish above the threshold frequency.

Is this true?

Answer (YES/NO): NO